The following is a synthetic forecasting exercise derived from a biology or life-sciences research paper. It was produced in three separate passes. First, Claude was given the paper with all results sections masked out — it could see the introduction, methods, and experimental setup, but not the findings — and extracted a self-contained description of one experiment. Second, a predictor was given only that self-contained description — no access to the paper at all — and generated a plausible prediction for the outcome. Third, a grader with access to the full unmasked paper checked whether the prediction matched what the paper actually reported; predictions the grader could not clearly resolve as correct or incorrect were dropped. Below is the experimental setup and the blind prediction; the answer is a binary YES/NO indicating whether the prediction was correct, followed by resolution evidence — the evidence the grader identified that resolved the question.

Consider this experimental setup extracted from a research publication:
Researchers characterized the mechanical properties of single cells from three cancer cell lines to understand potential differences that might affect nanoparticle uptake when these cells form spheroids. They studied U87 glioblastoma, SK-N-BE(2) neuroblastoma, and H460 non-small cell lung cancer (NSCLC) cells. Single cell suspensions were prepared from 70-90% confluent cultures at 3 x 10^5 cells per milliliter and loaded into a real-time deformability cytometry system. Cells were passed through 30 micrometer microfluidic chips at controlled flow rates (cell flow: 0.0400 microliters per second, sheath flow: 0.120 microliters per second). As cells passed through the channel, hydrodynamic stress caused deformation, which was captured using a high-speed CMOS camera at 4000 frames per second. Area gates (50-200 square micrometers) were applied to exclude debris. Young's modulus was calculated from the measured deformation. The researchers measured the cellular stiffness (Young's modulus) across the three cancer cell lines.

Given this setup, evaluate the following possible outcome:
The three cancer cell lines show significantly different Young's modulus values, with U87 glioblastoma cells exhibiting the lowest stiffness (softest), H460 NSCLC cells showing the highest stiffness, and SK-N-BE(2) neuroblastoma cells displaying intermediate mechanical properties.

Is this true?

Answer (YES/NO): NO